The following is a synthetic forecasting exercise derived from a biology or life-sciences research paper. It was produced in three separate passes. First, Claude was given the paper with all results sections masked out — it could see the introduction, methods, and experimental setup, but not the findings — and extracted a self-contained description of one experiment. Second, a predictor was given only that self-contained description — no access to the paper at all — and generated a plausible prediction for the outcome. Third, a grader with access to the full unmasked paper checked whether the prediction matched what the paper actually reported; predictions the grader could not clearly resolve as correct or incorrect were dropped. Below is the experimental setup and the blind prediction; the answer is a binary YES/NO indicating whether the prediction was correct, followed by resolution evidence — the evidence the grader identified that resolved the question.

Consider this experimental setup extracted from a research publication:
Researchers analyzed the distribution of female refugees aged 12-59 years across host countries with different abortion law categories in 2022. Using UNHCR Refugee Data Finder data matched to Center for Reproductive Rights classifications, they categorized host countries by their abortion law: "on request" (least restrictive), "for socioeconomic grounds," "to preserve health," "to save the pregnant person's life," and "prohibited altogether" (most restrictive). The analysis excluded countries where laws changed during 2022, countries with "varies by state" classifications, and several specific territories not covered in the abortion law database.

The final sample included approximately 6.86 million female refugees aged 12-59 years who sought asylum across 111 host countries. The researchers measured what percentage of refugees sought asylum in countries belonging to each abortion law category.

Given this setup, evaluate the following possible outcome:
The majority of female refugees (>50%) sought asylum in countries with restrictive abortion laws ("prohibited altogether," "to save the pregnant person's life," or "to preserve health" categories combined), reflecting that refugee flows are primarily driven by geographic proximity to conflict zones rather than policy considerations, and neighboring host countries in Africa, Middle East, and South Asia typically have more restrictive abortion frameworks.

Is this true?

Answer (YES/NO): YES